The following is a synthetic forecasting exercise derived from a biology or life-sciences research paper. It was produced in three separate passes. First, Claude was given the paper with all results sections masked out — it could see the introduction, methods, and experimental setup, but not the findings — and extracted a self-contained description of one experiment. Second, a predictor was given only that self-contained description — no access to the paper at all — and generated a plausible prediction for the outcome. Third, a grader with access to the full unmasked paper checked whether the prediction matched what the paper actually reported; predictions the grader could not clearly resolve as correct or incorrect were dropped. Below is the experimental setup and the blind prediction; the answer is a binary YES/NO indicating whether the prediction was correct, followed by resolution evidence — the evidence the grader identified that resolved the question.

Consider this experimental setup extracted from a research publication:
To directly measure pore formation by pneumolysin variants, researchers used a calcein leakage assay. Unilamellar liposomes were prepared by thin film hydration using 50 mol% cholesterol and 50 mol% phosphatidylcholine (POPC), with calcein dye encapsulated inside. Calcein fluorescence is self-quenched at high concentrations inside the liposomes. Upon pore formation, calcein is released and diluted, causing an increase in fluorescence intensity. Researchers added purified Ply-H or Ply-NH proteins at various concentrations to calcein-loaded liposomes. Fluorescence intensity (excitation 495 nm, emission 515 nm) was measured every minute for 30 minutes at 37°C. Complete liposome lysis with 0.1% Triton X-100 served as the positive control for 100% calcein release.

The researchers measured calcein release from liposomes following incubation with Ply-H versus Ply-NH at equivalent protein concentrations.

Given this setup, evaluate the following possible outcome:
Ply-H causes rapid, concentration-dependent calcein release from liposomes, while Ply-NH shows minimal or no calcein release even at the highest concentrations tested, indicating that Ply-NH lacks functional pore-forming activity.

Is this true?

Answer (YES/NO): YES